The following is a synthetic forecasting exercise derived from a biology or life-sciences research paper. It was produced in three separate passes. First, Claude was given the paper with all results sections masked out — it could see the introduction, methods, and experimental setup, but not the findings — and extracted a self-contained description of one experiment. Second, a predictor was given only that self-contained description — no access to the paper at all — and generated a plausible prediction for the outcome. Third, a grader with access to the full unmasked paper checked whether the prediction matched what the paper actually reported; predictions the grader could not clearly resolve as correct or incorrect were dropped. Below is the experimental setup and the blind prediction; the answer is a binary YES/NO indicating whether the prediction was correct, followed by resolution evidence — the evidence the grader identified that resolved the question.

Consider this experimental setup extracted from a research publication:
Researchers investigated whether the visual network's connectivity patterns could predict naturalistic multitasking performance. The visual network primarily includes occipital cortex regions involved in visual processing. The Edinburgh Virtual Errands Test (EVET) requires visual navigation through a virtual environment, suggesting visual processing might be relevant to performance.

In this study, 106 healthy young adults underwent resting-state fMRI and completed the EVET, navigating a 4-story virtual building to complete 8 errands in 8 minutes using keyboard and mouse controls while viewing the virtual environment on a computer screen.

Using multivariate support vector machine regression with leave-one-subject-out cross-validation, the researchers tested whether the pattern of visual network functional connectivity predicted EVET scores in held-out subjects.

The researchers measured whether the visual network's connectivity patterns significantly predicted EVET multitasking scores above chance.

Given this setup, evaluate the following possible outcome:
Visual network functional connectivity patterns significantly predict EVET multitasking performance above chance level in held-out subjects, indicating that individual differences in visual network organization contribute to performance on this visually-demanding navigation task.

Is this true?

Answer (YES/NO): NO